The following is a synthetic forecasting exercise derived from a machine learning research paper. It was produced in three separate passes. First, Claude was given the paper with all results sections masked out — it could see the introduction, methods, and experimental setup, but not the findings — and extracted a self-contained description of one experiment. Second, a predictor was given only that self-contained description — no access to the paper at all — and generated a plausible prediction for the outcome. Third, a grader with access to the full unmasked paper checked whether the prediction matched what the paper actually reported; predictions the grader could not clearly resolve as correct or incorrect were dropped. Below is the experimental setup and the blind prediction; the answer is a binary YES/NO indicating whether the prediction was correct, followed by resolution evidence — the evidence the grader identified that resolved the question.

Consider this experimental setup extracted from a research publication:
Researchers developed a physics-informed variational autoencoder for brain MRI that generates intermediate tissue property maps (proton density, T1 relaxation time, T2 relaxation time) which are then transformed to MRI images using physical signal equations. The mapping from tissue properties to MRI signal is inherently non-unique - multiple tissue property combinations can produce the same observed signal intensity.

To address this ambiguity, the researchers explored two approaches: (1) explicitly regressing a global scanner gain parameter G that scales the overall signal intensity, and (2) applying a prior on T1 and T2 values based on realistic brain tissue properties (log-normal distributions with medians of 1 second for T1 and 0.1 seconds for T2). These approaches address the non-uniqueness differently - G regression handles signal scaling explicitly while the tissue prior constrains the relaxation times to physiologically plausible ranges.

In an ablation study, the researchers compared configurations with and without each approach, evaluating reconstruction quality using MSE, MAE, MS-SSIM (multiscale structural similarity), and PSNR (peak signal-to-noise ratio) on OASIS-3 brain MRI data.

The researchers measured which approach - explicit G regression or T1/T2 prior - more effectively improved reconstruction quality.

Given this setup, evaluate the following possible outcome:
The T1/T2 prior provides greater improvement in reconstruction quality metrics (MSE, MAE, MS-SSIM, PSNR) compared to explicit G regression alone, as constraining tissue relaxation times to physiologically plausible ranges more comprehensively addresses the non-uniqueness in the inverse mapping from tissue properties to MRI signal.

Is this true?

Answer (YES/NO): YES